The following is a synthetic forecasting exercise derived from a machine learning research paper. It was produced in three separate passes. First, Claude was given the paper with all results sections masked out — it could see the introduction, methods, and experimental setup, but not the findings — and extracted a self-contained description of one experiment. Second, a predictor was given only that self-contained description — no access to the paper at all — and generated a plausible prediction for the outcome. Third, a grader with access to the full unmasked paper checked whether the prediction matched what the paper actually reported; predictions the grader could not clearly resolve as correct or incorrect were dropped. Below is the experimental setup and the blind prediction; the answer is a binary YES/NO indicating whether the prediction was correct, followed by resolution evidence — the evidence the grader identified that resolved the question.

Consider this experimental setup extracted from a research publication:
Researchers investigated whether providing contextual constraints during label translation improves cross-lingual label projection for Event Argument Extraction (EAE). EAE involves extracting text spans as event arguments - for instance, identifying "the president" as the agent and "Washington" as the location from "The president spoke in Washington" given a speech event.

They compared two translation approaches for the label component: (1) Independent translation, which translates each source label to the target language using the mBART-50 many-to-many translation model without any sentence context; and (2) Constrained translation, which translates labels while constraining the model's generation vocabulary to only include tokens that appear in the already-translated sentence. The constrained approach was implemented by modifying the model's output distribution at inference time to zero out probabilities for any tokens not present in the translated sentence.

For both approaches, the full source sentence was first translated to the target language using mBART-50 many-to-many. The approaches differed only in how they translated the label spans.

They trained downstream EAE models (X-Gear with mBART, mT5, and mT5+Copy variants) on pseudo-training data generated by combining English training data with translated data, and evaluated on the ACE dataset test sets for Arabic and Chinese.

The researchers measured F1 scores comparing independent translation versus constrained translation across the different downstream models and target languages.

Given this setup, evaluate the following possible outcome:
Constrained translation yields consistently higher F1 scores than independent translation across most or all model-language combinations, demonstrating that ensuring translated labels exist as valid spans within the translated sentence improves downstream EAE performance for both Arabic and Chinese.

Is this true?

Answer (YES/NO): YES